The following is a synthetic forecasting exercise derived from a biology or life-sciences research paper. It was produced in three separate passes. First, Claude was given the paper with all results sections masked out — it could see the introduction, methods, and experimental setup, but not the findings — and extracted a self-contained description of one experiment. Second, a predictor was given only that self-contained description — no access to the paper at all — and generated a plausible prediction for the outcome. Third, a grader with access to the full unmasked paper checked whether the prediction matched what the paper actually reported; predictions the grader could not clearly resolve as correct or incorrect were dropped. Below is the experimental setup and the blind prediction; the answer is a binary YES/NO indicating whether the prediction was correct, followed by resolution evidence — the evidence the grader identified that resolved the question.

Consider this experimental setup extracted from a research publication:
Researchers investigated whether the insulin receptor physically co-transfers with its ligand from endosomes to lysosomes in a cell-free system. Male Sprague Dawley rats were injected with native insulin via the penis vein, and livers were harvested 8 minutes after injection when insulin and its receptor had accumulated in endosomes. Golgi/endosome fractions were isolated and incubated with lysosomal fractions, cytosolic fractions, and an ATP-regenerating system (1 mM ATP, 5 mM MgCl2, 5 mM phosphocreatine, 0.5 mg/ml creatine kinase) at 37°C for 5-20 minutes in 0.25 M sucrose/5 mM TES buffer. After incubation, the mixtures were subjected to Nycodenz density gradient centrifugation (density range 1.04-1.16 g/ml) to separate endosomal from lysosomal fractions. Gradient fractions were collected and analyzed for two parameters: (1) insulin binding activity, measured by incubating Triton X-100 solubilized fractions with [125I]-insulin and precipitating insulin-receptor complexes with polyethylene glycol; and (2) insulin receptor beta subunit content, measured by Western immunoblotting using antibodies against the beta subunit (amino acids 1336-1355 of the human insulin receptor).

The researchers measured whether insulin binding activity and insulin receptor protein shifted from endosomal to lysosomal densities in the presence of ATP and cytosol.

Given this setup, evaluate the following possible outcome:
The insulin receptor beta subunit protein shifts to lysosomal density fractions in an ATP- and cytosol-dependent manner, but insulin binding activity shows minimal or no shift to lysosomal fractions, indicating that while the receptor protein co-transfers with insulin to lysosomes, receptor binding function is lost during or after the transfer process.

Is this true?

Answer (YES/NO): NO